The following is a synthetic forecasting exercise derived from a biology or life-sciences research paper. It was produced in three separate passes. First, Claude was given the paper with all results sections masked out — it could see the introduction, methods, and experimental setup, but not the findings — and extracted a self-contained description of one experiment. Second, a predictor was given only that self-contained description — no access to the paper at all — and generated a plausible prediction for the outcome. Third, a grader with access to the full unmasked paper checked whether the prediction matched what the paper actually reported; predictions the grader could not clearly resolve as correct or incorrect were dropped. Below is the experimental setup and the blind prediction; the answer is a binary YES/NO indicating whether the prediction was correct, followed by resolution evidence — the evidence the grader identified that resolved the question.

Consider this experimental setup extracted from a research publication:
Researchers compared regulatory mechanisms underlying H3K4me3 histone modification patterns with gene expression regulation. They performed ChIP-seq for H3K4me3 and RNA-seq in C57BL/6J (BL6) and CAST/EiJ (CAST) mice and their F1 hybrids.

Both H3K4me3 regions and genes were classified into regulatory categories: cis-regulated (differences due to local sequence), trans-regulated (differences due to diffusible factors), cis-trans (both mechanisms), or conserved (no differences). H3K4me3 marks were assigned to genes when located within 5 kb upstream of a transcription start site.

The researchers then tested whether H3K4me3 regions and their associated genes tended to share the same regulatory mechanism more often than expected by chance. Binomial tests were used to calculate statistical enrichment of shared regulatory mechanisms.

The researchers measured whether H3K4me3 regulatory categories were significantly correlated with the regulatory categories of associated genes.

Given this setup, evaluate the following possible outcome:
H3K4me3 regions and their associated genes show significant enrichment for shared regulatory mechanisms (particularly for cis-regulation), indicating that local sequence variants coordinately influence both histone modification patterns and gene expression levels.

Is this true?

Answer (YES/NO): YES